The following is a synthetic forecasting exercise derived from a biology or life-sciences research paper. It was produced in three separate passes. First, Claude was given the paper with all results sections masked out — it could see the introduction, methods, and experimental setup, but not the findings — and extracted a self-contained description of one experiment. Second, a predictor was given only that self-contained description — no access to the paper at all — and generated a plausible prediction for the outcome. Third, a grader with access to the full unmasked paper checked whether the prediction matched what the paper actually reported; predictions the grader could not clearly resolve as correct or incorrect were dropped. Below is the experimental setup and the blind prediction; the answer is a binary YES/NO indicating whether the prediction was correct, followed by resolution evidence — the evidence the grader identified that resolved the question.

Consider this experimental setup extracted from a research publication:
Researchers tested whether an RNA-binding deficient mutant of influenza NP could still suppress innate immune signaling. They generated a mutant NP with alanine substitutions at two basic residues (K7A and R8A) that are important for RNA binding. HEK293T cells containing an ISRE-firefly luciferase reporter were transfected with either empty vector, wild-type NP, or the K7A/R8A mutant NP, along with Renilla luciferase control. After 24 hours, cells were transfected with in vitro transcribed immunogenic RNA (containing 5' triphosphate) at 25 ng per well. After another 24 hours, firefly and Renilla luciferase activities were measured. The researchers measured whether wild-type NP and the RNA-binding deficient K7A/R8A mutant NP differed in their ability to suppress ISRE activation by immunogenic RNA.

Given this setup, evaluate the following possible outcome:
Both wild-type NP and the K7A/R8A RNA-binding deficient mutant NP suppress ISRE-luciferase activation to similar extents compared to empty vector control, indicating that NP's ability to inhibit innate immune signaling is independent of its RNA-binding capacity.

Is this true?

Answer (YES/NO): NO